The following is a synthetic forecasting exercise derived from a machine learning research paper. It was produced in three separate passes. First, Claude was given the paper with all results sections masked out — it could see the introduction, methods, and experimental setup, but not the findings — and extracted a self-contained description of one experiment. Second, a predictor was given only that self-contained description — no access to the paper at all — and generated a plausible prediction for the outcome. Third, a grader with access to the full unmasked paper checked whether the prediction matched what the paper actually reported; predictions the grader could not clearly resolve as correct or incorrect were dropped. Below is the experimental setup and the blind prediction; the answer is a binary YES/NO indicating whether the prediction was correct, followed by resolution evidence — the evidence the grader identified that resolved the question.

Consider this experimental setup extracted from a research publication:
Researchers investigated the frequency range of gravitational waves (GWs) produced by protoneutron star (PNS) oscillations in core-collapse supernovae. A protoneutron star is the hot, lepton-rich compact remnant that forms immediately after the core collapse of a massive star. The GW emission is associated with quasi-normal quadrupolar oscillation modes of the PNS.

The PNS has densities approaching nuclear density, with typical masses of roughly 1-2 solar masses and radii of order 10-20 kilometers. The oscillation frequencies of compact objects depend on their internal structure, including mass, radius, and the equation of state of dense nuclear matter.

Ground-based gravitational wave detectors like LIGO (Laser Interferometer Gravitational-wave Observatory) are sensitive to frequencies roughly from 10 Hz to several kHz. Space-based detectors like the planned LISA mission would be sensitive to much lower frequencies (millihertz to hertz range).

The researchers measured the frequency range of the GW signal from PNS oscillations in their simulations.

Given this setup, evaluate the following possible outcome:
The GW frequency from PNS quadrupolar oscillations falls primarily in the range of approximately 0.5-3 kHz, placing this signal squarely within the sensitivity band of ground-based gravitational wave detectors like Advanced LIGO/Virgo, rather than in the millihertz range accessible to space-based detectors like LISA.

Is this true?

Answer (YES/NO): YES